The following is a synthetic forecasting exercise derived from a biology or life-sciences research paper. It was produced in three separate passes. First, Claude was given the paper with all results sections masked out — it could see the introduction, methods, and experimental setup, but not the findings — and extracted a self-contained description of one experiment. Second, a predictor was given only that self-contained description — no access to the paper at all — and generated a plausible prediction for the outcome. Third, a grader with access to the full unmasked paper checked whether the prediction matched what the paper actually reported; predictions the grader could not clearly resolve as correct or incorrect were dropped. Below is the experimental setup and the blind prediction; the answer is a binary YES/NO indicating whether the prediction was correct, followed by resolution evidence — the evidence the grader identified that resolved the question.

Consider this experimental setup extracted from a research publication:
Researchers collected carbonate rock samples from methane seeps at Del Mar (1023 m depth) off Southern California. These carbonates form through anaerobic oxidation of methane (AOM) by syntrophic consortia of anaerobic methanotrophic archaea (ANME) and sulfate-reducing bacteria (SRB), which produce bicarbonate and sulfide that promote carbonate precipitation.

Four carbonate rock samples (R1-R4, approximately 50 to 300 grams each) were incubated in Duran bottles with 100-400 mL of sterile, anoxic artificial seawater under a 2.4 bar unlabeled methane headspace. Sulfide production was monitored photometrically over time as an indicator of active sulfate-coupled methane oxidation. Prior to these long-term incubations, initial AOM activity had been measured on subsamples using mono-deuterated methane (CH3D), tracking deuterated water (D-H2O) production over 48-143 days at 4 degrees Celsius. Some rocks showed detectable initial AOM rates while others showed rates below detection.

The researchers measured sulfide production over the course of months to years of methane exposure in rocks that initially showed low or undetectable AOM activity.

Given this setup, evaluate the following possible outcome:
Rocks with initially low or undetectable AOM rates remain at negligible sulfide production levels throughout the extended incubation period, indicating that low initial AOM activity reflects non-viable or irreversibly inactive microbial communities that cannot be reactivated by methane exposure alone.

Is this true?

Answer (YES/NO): NO